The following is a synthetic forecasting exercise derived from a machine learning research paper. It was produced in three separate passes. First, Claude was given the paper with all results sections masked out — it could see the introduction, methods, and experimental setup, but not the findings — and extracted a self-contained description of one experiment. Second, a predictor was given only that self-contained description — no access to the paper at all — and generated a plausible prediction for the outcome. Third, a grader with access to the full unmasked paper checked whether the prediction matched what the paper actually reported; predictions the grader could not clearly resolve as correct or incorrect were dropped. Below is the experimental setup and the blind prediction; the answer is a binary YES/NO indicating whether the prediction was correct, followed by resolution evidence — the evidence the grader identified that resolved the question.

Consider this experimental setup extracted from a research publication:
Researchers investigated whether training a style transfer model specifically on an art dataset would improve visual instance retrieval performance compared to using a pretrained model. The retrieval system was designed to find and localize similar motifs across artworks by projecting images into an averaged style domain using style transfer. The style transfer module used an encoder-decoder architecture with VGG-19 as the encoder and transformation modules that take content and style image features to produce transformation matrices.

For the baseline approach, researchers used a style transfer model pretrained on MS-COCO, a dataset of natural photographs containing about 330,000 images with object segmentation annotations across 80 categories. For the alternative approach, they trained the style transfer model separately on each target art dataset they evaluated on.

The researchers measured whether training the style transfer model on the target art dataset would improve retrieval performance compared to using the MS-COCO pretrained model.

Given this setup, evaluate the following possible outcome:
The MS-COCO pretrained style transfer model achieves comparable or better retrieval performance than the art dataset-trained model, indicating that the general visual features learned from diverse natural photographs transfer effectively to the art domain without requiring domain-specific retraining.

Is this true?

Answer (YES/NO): YES